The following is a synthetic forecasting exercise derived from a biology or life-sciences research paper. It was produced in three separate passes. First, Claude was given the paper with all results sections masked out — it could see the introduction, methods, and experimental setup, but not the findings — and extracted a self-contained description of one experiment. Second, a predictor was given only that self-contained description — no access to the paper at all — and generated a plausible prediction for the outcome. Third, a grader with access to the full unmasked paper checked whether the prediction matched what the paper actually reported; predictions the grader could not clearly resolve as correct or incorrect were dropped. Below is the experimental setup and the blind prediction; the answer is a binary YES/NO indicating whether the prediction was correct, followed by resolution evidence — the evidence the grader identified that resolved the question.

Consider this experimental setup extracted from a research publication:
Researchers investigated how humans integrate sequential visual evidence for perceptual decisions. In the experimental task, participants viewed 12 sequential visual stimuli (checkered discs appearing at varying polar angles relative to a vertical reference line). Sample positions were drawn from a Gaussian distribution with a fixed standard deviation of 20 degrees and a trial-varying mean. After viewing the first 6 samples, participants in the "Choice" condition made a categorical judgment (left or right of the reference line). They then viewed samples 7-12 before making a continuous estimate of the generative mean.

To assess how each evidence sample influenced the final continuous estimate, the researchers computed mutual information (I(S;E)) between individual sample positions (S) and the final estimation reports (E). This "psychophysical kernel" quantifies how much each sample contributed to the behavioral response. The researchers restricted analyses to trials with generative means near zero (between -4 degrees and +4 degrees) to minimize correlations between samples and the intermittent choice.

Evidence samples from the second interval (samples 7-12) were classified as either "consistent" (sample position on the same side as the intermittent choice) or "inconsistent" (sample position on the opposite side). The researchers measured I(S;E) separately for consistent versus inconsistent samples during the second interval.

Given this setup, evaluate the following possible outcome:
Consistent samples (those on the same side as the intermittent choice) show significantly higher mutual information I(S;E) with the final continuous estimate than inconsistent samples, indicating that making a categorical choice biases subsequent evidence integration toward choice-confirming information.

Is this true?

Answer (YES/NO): YES